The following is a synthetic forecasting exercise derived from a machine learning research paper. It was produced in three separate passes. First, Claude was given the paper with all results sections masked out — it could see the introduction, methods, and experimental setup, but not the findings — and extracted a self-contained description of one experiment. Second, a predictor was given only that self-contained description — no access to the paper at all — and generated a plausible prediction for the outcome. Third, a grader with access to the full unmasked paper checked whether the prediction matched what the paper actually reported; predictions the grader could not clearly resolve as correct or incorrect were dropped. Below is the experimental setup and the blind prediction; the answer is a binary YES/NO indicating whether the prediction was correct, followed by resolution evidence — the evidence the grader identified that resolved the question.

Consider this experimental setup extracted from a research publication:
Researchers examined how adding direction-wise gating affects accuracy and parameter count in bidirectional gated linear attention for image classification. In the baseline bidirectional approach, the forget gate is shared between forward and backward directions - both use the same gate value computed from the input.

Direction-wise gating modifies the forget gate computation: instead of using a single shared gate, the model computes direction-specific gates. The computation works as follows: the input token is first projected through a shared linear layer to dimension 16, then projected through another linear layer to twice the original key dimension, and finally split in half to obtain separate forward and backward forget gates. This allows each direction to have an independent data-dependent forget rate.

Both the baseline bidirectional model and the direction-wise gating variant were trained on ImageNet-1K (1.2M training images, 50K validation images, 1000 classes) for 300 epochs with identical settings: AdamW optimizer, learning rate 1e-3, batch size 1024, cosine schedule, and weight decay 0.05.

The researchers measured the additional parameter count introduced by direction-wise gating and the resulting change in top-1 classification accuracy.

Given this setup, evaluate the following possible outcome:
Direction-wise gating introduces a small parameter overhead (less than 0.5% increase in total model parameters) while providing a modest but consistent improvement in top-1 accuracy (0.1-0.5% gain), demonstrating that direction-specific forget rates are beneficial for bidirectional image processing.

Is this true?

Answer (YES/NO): NO